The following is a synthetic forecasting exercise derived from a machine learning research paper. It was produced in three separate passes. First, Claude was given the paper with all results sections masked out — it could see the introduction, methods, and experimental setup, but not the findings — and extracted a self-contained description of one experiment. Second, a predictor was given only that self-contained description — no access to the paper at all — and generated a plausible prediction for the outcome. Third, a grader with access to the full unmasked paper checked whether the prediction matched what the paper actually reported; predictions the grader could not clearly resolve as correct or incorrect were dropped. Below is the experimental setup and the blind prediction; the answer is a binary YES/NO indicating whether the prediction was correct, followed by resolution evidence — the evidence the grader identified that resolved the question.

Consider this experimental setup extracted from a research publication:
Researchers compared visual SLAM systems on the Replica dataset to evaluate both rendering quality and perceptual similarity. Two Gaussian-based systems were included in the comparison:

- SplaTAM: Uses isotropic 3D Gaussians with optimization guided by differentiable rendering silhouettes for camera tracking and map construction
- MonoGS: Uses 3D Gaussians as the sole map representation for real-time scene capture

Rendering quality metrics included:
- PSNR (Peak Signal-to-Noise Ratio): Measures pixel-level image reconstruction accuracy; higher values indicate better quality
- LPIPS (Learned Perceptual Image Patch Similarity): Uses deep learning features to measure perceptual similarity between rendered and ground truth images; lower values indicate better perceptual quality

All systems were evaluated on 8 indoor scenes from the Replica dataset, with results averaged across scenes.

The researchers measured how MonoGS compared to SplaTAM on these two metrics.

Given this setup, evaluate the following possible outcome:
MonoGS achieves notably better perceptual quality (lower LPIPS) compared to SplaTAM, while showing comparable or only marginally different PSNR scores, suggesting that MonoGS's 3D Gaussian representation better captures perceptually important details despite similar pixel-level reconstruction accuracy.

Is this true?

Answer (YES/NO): NO